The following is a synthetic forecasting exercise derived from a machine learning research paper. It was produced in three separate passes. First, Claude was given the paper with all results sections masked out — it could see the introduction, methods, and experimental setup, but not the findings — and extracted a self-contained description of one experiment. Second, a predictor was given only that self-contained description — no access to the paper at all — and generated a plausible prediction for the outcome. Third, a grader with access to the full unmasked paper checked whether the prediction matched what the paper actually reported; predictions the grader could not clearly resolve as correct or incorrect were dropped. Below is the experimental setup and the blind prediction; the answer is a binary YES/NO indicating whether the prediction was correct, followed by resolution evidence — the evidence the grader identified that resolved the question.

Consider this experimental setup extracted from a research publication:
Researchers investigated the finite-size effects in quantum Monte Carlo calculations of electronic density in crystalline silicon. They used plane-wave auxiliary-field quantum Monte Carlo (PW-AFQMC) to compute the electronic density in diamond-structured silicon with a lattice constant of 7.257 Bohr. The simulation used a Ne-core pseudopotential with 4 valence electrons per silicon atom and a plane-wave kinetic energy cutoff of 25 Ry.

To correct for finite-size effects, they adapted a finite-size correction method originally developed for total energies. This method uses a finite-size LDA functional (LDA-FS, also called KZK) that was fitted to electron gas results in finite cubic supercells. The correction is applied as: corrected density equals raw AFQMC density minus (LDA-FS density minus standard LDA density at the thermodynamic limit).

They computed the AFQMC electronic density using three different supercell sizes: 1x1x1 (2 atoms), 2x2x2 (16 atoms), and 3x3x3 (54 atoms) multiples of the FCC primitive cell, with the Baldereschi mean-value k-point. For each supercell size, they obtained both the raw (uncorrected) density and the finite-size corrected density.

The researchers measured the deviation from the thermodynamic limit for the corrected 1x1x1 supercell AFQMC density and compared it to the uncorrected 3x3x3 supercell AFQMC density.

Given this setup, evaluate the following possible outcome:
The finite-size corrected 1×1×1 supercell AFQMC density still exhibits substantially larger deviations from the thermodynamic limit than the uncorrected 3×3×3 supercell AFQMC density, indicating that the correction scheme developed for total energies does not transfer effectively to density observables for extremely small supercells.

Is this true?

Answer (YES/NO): NO